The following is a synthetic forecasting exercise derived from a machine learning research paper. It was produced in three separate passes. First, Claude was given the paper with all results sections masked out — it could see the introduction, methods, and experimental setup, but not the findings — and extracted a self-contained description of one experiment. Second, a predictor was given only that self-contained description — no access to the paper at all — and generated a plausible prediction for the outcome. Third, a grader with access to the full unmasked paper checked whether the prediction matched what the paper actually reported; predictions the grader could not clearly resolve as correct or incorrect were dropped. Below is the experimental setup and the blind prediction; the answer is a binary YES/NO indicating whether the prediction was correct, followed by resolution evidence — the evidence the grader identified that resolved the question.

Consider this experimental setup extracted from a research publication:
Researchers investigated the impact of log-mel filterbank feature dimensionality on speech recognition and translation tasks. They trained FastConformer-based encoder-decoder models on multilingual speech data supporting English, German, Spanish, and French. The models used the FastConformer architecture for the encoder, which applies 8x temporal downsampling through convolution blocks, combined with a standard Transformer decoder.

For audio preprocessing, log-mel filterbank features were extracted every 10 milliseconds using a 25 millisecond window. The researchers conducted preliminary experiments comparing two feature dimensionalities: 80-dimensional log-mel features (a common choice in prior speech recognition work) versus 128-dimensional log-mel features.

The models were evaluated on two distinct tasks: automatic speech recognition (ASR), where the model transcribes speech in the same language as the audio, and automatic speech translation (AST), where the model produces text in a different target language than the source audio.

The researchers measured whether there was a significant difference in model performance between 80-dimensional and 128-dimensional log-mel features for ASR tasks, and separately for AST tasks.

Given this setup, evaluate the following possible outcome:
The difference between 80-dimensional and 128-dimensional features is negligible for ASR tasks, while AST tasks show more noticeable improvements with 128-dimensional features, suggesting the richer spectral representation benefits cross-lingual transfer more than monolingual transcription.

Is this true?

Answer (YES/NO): YES